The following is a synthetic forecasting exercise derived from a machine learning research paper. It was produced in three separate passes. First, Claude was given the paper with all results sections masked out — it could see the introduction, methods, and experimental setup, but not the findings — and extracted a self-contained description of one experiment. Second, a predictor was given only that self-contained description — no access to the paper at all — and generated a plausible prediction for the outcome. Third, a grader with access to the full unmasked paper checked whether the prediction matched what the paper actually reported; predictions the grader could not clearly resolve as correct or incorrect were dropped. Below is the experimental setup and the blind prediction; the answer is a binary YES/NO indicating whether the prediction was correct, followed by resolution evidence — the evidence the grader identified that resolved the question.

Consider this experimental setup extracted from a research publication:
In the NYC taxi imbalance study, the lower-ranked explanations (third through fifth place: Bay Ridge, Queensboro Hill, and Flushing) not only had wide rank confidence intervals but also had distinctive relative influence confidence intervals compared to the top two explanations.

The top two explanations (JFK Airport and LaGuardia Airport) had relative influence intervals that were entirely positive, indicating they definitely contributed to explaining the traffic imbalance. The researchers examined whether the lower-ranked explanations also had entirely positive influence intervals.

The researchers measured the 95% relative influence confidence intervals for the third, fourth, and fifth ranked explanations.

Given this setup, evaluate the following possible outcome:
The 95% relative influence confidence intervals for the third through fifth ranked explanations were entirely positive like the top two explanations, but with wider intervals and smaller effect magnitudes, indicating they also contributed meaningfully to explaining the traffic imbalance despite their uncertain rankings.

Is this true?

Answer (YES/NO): NO